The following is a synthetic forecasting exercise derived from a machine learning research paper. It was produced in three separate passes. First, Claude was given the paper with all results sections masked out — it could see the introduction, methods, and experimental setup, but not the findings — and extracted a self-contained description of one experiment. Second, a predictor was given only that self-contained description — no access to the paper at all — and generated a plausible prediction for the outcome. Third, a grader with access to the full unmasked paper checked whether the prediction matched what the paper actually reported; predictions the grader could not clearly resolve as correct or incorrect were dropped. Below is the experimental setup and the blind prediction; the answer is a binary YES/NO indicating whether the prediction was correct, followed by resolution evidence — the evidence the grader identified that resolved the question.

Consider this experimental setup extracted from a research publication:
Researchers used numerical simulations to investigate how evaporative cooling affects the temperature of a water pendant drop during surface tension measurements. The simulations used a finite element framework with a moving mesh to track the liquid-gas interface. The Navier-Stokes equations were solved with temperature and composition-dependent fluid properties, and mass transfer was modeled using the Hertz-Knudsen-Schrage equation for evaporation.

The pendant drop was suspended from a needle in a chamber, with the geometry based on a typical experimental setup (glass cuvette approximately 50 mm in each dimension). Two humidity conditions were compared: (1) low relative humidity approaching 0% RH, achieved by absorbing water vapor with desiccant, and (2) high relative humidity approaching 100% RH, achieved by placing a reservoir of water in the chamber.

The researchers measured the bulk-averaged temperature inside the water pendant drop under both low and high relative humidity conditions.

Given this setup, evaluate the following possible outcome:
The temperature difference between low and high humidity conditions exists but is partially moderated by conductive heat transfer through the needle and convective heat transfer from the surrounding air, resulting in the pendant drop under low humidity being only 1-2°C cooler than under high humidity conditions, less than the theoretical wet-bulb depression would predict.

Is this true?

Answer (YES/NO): NO